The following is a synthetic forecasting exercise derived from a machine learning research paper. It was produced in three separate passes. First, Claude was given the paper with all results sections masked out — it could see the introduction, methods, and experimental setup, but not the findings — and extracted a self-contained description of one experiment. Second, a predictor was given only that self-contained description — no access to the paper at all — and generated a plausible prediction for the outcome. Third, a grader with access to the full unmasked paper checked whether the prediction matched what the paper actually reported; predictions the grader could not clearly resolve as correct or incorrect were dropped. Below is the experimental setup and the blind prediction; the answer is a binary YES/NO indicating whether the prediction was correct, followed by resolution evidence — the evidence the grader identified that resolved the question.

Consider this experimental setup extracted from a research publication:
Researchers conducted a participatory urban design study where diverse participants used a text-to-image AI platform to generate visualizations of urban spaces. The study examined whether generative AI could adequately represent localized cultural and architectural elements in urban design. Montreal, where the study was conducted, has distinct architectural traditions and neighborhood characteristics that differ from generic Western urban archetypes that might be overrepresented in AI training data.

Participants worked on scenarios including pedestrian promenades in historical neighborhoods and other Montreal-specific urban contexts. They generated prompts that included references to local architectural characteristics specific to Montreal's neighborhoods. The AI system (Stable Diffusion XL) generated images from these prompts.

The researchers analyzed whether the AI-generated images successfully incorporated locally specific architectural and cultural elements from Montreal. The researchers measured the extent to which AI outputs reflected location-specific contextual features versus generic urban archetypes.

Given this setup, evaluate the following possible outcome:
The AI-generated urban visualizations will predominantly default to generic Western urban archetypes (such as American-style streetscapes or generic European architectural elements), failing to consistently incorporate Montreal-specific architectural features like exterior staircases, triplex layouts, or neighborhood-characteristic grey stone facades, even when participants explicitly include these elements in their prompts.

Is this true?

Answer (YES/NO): NO